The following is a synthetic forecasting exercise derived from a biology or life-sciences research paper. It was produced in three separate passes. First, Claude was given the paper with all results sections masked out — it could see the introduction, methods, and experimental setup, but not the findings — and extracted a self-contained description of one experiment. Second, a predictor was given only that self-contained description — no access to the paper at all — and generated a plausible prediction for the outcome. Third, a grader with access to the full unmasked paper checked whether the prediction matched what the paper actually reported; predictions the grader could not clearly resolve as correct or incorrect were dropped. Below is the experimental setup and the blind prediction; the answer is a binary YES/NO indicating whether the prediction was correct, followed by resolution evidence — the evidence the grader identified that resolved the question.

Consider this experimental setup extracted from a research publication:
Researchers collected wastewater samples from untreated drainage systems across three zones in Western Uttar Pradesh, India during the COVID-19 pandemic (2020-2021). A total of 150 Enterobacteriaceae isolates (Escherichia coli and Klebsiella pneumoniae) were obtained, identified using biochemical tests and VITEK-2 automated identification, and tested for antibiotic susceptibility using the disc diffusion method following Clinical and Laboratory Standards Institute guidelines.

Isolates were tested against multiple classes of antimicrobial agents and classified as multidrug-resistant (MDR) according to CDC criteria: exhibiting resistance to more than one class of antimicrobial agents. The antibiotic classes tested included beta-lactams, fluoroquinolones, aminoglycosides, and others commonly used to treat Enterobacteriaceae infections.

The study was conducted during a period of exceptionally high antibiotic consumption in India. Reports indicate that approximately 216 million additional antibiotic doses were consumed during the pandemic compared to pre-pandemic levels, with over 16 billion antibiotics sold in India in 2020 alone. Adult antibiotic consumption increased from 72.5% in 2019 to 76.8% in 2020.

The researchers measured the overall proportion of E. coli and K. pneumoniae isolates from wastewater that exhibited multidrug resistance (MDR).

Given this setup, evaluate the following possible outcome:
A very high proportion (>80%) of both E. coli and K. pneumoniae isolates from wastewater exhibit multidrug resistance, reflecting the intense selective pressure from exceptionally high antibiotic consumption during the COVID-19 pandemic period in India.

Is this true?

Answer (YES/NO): NO